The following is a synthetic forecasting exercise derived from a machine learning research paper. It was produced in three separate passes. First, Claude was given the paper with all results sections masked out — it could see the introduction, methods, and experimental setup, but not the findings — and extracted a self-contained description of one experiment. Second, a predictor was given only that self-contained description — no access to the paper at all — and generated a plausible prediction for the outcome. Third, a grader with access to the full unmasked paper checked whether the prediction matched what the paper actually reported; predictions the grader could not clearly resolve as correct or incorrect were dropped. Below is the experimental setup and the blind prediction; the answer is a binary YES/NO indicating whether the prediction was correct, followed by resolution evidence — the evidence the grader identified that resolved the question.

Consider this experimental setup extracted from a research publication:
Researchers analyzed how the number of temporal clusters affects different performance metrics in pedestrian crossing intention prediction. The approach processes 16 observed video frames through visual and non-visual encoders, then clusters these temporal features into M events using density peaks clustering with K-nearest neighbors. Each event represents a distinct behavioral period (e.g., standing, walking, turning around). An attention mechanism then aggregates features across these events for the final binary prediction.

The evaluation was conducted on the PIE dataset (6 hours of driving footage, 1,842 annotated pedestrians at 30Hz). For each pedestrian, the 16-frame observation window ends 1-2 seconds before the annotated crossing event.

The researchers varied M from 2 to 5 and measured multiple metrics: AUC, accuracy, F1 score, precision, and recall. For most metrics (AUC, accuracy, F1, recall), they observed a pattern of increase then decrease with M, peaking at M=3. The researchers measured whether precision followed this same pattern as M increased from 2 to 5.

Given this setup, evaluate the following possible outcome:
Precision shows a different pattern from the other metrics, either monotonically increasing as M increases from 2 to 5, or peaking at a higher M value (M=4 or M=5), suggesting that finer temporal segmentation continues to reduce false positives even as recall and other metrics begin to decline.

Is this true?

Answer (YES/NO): NO